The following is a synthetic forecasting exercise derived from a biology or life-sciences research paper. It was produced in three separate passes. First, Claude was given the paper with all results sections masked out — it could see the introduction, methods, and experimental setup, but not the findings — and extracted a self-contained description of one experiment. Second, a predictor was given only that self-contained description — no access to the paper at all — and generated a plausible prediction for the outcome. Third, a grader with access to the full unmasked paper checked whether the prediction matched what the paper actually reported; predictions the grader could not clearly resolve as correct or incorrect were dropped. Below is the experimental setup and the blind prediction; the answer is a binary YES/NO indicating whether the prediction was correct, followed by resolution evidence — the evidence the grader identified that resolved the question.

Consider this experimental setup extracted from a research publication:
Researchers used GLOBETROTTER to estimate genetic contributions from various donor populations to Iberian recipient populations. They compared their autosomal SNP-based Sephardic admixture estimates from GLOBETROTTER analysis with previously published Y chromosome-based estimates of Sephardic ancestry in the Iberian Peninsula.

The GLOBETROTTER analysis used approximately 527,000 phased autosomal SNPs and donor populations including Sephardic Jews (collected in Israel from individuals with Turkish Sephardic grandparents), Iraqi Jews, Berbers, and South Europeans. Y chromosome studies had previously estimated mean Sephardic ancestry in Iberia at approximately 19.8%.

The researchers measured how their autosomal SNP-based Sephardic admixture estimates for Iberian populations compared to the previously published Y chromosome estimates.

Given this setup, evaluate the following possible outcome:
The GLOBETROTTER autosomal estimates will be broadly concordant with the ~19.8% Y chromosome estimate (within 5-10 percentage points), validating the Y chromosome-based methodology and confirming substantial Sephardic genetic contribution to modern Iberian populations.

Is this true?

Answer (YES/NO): NO